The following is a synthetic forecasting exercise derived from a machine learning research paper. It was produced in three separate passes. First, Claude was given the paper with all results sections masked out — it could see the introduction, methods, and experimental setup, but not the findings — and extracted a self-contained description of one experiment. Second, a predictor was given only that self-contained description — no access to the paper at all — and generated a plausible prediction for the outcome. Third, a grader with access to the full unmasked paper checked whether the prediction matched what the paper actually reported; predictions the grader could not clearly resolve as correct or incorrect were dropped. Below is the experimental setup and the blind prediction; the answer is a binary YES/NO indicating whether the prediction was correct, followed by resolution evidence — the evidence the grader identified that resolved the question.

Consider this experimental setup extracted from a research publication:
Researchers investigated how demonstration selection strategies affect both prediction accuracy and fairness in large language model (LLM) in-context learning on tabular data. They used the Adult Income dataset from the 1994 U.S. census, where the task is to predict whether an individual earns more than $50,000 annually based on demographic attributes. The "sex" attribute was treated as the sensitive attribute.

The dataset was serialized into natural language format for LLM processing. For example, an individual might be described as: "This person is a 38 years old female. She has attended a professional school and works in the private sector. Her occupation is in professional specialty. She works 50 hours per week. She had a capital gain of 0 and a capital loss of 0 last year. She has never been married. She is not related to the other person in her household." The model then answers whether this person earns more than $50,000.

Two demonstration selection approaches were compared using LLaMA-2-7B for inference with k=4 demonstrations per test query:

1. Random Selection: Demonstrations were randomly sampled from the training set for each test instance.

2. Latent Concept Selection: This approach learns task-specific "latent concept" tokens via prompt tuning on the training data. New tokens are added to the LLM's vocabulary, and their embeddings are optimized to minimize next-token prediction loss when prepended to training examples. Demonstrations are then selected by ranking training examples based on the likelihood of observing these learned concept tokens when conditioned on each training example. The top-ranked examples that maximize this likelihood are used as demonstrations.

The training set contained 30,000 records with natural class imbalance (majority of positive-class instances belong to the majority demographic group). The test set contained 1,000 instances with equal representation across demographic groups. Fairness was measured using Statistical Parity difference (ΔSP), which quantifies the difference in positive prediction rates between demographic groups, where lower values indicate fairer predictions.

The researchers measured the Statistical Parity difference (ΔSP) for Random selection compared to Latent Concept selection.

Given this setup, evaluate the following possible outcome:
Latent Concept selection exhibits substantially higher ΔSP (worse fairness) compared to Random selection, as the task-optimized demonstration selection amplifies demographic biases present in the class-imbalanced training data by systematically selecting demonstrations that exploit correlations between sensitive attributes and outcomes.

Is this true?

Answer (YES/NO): YES